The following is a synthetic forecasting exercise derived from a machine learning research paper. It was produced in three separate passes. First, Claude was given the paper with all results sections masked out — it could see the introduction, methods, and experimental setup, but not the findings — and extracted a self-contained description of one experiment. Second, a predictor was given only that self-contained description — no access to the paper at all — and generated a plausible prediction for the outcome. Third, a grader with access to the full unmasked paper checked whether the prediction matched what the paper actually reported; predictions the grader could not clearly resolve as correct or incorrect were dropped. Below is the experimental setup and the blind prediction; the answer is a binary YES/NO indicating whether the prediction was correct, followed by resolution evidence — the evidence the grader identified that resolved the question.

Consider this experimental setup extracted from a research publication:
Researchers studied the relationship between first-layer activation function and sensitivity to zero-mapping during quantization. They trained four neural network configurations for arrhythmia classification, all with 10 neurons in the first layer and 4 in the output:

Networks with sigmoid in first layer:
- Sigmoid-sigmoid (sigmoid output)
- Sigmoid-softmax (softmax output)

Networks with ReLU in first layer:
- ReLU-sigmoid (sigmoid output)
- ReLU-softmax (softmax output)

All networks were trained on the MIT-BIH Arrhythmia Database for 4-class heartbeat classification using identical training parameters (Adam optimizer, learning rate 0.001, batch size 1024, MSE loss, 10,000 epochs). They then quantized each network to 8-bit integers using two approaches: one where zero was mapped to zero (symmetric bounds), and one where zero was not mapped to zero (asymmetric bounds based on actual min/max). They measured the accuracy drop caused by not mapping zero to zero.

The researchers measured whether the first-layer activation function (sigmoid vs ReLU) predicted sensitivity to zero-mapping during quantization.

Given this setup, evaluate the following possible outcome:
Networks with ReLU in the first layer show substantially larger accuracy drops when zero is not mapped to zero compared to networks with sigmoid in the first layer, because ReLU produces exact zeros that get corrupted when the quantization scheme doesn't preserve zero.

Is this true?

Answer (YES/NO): NO